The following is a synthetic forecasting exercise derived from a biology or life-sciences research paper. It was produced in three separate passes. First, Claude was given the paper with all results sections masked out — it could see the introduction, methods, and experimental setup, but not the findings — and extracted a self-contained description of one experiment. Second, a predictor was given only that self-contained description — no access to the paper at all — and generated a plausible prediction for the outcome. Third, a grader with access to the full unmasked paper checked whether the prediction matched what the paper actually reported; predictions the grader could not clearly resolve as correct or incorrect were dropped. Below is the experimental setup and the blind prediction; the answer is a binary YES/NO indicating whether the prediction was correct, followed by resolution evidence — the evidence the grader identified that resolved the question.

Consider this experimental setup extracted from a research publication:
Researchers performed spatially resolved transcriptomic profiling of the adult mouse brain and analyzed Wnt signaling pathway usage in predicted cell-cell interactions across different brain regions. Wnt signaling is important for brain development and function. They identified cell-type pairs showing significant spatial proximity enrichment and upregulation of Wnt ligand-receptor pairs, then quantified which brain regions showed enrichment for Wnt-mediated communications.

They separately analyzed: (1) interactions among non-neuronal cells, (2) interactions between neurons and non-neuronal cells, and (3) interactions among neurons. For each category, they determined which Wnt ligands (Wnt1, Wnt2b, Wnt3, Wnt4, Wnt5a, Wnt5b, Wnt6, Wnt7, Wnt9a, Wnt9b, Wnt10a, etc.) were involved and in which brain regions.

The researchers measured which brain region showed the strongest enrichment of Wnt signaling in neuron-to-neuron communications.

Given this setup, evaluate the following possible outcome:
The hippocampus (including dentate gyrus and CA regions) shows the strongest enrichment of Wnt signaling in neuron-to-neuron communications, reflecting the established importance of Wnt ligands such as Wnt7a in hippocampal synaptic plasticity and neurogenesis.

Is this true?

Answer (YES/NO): YES